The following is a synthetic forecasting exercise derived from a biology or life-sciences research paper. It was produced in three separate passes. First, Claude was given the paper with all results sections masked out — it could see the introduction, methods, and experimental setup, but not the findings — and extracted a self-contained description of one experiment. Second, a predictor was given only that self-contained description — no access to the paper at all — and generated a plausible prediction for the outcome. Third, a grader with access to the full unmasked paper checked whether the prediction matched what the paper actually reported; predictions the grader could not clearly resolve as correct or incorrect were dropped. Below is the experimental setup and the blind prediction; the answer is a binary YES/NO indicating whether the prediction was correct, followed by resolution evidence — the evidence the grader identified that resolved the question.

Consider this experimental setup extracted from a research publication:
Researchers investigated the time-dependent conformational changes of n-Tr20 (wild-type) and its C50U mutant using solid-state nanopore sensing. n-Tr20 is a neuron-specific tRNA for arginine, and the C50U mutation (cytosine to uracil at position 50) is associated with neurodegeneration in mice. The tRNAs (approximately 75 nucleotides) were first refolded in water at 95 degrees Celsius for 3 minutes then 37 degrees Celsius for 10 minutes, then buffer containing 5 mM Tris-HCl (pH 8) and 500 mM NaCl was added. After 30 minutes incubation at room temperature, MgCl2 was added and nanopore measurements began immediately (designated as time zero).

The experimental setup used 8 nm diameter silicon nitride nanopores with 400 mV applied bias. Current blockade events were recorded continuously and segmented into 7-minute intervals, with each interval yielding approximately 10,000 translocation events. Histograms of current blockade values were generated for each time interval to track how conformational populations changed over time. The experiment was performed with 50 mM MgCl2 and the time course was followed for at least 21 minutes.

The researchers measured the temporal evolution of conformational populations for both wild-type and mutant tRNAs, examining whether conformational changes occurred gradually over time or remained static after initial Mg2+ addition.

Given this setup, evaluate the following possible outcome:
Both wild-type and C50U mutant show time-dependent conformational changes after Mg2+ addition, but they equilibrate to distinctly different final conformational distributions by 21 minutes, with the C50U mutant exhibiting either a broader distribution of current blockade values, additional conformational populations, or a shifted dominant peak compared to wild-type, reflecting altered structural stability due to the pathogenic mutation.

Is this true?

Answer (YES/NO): NO